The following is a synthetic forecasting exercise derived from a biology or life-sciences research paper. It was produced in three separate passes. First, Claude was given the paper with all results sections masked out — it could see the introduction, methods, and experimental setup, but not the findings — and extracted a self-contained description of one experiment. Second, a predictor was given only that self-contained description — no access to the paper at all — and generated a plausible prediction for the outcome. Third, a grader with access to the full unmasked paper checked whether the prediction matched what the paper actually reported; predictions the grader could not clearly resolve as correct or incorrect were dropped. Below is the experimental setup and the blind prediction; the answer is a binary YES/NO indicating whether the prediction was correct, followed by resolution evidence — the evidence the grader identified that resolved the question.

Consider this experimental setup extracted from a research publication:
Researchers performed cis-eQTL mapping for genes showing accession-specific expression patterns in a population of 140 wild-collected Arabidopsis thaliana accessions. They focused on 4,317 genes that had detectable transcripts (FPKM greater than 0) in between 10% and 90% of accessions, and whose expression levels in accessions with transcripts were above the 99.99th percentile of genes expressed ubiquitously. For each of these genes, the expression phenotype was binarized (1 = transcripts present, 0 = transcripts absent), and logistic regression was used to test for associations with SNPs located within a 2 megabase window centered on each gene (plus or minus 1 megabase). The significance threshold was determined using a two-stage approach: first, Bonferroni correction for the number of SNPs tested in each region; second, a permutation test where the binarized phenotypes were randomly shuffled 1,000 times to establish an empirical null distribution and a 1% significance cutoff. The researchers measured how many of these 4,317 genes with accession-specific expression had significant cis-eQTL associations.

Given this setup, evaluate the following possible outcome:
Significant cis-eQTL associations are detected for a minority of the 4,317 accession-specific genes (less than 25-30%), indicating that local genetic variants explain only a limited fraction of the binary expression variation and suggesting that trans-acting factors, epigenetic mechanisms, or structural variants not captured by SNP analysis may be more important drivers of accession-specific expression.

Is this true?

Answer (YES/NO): YES